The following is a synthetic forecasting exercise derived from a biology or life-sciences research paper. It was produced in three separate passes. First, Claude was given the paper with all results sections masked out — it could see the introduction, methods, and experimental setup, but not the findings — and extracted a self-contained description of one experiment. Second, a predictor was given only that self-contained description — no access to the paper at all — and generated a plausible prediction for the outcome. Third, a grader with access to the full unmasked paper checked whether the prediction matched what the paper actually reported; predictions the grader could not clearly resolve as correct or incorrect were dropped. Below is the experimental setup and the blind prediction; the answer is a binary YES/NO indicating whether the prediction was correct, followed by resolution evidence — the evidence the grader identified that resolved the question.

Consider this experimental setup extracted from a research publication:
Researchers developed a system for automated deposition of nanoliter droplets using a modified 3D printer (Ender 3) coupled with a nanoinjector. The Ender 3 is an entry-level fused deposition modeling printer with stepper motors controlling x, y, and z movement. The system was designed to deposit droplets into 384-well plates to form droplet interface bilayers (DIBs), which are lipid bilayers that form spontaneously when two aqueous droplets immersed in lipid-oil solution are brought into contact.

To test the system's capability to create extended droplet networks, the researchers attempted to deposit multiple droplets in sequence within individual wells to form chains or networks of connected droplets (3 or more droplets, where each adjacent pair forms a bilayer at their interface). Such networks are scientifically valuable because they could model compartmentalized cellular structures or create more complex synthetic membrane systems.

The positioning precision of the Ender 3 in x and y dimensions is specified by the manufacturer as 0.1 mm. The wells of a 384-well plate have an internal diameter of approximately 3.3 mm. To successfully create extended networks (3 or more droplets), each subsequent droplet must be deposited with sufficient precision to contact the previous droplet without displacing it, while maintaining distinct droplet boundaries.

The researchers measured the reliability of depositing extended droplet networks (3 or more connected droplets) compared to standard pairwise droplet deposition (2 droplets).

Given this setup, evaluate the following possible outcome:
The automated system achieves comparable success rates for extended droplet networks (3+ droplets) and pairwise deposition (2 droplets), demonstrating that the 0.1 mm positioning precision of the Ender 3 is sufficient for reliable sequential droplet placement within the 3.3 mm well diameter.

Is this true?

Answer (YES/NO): NO